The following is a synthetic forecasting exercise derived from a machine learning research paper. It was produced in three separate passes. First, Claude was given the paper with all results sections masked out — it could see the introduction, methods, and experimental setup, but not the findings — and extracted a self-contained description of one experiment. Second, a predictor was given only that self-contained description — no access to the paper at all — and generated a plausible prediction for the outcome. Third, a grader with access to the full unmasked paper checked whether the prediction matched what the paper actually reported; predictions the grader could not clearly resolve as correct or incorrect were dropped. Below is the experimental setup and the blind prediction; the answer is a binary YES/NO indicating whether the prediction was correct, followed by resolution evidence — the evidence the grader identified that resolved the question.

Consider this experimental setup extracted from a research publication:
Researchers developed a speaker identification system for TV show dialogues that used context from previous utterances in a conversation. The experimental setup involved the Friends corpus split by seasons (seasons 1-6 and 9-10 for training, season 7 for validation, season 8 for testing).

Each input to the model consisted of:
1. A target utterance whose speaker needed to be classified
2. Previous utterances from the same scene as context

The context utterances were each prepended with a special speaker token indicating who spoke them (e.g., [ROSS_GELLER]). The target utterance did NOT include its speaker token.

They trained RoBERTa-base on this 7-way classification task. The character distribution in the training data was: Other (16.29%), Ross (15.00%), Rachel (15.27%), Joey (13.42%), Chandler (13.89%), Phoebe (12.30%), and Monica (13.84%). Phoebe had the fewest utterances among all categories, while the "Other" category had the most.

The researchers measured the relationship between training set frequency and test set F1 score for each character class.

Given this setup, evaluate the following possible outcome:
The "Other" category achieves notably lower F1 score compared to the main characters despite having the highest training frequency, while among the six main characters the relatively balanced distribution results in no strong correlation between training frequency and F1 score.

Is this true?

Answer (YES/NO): NO